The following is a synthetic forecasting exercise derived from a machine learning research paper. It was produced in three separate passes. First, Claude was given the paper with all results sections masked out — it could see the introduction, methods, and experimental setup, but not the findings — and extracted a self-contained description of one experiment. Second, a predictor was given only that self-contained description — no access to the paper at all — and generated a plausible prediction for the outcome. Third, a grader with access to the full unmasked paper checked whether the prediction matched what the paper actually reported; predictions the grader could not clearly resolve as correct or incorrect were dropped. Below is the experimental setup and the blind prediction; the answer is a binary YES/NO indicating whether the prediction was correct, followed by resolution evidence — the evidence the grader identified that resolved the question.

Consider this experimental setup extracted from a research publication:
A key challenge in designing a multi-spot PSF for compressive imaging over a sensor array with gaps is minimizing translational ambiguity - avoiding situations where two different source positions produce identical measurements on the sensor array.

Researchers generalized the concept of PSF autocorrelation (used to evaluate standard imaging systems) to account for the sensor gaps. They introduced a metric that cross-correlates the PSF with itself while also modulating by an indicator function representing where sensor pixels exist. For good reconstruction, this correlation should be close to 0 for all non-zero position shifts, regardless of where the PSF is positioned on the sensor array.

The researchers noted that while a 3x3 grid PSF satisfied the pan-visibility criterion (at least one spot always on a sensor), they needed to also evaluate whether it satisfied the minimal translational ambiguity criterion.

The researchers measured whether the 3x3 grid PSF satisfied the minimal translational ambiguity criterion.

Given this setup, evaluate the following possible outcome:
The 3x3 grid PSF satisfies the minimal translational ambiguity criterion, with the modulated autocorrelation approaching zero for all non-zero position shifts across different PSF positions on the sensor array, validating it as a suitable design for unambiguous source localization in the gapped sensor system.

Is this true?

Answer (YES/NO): NO